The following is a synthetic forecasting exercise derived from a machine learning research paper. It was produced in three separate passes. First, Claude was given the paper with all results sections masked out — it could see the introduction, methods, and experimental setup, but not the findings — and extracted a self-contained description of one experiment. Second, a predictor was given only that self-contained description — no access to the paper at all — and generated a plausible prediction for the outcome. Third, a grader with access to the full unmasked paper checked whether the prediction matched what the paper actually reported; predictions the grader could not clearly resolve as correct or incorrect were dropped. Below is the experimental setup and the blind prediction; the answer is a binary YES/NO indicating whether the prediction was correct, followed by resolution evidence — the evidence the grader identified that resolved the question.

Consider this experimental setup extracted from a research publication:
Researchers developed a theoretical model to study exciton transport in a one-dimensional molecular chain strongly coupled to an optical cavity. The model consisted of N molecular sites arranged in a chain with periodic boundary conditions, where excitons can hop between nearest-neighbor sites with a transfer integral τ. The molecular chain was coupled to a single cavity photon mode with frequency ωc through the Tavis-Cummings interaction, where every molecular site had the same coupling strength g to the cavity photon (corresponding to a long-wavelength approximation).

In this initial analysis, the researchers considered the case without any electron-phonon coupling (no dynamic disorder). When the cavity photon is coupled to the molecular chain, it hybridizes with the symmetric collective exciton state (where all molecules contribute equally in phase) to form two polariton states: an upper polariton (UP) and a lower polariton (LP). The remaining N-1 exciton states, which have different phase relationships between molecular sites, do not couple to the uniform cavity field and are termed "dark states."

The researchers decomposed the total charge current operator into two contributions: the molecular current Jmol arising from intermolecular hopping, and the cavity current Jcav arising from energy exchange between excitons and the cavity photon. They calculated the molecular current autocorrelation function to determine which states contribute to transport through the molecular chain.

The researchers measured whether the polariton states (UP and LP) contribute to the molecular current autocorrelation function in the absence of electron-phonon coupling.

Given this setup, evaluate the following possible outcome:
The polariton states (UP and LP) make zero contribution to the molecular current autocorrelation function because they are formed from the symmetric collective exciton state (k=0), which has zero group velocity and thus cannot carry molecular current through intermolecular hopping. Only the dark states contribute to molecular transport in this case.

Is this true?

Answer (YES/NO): YES